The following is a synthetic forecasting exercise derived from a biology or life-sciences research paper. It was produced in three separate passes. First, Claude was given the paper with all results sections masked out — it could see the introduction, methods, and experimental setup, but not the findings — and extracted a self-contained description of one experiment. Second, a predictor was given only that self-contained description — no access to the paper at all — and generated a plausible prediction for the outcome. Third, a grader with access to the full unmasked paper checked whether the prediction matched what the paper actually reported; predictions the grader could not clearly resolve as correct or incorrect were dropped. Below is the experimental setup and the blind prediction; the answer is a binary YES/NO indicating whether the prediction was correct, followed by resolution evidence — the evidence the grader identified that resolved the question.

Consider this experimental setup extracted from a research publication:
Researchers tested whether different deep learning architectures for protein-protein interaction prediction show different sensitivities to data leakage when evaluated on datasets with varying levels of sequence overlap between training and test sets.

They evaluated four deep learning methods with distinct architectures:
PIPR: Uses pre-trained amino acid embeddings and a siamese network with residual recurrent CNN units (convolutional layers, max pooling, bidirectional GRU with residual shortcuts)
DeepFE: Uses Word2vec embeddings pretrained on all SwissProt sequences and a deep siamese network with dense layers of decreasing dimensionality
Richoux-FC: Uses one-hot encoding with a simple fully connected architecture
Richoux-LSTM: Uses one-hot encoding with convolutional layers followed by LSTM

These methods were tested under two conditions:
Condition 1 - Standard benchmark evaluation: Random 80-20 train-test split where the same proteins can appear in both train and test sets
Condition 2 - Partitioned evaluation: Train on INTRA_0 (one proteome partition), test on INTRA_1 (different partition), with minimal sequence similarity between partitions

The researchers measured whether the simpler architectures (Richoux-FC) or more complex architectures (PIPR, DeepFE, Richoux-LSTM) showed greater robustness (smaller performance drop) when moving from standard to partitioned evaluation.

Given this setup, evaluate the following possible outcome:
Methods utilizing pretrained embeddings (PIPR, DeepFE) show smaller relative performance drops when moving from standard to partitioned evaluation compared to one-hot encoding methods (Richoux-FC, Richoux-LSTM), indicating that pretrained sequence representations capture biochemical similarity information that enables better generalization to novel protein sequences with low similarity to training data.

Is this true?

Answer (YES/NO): NO